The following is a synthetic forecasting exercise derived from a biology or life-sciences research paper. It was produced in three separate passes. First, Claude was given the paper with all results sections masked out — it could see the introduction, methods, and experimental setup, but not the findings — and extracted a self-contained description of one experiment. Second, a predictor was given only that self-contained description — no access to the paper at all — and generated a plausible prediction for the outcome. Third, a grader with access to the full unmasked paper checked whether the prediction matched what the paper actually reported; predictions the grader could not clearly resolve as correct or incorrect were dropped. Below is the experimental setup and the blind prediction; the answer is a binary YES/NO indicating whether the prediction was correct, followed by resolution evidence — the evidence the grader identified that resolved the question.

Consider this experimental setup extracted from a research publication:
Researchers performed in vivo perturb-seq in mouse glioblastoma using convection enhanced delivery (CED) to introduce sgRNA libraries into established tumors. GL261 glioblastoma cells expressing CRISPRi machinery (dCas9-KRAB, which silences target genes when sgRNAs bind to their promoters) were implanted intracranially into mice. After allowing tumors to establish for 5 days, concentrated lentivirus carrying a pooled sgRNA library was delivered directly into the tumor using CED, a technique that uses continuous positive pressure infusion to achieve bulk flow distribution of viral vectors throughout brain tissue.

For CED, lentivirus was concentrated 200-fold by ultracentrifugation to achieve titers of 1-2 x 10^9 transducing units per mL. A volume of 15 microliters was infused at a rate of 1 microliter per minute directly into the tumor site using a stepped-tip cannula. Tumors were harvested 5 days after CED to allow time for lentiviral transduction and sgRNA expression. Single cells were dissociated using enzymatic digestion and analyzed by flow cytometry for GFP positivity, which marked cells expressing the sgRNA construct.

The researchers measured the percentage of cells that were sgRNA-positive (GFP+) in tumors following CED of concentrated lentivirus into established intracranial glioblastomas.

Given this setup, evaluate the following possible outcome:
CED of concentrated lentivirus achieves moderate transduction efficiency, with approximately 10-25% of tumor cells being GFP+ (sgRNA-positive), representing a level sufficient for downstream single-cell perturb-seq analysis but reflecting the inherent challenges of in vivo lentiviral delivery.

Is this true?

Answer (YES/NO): NO